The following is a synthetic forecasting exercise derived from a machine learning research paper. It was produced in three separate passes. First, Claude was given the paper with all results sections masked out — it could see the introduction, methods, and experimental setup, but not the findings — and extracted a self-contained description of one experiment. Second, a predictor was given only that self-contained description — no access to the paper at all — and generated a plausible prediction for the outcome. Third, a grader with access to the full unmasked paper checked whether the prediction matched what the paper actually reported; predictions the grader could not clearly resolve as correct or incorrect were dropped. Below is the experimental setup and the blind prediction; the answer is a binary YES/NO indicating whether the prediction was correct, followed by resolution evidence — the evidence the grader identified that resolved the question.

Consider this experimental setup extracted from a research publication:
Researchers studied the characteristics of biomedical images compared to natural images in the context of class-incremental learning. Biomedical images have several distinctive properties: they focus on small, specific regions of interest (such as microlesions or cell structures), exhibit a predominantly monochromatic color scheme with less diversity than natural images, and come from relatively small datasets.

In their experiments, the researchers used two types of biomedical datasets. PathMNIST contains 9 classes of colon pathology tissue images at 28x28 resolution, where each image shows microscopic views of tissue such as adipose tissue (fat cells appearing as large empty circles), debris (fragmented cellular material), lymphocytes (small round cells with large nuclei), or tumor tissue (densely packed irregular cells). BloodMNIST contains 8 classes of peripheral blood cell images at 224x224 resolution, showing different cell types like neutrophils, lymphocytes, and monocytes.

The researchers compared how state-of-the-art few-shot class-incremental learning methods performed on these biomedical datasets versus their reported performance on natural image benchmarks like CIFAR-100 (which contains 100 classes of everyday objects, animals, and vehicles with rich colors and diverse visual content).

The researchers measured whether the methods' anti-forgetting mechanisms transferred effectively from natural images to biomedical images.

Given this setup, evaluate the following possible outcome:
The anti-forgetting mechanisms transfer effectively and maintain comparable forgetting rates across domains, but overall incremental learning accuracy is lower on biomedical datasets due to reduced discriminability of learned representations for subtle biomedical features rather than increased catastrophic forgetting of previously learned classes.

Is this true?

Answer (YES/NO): NO